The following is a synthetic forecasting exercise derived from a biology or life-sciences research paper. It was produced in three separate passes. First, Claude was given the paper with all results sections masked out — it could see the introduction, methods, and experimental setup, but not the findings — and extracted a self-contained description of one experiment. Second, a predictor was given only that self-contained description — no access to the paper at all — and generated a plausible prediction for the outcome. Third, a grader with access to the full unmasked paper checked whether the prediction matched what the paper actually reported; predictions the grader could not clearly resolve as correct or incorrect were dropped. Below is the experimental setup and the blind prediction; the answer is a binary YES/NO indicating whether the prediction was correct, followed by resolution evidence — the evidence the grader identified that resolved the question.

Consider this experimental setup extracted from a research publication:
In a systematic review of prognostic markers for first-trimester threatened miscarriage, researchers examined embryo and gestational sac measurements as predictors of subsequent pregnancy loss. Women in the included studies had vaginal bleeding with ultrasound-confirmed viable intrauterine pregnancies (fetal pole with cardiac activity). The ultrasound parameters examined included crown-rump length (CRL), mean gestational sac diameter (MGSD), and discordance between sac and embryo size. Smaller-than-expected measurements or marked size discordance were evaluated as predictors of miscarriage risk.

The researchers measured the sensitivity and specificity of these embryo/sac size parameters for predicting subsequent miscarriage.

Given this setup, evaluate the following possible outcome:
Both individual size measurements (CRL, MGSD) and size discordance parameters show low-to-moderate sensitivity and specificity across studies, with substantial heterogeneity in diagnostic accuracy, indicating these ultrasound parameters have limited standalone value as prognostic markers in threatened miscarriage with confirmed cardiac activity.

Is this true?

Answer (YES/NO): NO